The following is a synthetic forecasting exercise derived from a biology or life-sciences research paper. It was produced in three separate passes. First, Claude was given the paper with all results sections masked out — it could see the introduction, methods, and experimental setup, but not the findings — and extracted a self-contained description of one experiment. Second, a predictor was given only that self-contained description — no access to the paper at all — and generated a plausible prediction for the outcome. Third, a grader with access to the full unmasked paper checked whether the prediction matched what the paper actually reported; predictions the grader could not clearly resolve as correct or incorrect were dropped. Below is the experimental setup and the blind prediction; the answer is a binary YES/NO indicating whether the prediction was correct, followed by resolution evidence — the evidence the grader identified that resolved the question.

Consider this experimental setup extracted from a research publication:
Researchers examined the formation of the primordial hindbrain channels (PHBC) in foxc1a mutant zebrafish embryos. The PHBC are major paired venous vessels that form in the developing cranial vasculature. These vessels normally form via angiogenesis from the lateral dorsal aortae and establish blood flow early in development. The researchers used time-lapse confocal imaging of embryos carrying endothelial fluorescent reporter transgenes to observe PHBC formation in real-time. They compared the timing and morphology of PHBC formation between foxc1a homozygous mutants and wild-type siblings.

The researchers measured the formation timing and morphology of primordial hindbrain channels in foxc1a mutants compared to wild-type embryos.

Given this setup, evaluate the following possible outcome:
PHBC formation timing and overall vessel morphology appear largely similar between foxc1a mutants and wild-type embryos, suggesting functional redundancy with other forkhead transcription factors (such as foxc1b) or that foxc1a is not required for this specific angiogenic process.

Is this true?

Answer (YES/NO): NO